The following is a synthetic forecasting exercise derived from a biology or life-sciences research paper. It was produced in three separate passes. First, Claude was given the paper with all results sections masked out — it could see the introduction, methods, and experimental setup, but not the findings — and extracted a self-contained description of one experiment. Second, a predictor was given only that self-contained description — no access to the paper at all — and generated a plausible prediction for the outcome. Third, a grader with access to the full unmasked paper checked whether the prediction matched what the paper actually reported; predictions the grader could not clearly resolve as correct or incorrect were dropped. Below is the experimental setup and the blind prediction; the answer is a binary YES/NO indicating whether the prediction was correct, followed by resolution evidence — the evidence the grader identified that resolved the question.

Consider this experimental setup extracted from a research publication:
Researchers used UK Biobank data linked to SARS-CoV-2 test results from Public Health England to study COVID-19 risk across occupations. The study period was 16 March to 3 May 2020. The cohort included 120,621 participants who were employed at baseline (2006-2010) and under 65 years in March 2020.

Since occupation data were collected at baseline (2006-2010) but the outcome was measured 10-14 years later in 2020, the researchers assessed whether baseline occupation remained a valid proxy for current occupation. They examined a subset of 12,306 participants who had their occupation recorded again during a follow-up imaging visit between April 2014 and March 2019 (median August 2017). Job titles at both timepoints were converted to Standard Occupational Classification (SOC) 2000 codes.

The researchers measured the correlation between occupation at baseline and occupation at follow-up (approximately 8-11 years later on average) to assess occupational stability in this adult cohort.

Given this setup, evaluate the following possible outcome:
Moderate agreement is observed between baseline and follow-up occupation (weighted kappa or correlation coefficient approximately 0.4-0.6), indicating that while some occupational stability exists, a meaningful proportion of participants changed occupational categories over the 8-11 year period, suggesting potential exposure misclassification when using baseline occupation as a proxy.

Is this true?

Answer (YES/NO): NO